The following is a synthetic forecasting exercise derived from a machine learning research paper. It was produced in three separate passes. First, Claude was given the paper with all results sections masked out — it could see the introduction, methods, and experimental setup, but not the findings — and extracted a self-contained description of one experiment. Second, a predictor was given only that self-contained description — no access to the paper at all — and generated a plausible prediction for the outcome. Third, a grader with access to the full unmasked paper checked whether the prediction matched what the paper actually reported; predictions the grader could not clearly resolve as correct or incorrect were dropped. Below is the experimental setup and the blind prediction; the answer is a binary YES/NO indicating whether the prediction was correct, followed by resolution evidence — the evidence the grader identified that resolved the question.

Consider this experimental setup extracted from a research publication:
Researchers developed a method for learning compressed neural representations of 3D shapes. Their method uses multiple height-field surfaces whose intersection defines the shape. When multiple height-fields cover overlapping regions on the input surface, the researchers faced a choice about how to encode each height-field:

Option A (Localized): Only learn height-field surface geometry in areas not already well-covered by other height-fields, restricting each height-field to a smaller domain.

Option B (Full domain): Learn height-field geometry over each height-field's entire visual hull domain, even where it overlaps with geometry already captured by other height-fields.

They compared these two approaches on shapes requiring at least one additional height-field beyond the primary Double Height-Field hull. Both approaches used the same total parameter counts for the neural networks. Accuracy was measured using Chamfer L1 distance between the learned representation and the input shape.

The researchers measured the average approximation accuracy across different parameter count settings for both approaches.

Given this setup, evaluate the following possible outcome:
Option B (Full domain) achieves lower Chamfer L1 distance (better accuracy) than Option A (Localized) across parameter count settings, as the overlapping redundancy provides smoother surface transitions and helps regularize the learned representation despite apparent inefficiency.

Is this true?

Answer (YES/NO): NO